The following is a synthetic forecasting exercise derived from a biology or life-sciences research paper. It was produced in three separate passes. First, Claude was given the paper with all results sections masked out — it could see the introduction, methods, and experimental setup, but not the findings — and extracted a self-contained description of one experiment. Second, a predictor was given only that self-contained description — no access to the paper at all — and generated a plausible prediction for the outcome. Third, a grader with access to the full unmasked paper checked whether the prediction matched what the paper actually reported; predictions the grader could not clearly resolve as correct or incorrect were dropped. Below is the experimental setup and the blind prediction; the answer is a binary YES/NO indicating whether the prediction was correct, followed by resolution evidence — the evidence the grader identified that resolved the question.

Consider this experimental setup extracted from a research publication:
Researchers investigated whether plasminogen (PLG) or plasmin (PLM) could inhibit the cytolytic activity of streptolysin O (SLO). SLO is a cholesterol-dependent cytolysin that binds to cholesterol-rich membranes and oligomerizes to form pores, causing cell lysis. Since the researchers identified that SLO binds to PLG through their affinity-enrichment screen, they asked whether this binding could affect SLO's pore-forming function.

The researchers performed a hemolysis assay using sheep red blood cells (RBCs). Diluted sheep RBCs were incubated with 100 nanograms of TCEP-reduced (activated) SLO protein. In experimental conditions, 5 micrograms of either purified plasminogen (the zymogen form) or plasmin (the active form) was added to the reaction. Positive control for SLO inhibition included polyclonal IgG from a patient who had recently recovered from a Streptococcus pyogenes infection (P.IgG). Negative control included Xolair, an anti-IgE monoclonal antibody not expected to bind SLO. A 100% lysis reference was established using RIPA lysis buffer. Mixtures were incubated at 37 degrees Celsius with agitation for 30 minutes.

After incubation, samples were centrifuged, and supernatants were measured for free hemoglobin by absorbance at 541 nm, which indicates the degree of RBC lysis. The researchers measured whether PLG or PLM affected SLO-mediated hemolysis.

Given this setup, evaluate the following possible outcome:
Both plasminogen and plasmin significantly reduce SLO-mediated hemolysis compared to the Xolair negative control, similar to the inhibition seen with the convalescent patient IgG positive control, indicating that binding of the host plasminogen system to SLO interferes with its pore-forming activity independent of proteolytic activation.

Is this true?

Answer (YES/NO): NO